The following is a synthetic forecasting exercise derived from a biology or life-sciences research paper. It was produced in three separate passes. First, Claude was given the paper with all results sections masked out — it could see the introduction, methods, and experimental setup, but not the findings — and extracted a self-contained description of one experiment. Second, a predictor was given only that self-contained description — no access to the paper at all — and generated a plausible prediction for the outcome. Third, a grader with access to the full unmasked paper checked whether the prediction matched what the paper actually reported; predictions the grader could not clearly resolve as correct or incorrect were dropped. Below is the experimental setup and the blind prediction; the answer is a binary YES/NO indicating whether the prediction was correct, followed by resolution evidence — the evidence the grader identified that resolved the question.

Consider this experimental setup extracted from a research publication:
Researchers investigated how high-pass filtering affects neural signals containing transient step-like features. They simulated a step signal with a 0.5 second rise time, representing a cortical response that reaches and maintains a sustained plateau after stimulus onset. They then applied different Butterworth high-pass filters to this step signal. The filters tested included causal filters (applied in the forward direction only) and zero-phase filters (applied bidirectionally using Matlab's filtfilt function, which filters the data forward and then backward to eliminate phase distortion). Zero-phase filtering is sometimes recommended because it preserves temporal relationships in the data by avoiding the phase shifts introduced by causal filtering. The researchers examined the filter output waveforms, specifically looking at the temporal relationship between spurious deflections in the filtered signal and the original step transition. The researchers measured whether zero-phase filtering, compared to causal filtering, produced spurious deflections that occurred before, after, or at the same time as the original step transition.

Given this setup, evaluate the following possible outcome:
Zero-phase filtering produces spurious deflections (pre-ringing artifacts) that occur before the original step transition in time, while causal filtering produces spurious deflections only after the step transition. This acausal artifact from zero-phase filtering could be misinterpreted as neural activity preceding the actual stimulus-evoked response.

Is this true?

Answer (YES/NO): YES